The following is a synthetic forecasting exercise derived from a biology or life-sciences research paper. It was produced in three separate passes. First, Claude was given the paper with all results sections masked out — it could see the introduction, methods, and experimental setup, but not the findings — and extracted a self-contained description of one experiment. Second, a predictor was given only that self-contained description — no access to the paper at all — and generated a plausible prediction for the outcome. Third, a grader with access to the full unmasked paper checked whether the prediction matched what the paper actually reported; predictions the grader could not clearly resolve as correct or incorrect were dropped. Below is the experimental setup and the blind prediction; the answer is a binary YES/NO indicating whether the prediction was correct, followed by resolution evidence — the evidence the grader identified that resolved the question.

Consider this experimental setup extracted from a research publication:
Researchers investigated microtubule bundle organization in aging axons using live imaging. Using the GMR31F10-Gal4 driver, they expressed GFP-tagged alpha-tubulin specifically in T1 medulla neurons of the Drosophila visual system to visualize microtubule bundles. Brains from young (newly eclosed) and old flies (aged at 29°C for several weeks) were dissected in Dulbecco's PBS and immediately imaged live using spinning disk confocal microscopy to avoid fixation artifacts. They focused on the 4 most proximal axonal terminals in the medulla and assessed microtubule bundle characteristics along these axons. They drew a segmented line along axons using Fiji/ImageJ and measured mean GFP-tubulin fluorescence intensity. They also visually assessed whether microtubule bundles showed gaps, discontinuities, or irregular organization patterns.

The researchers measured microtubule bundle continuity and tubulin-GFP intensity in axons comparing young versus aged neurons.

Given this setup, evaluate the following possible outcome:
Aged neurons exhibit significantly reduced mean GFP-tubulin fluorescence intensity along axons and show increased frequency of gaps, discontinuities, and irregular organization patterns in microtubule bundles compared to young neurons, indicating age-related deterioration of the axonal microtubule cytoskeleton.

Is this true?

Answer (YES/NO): YES